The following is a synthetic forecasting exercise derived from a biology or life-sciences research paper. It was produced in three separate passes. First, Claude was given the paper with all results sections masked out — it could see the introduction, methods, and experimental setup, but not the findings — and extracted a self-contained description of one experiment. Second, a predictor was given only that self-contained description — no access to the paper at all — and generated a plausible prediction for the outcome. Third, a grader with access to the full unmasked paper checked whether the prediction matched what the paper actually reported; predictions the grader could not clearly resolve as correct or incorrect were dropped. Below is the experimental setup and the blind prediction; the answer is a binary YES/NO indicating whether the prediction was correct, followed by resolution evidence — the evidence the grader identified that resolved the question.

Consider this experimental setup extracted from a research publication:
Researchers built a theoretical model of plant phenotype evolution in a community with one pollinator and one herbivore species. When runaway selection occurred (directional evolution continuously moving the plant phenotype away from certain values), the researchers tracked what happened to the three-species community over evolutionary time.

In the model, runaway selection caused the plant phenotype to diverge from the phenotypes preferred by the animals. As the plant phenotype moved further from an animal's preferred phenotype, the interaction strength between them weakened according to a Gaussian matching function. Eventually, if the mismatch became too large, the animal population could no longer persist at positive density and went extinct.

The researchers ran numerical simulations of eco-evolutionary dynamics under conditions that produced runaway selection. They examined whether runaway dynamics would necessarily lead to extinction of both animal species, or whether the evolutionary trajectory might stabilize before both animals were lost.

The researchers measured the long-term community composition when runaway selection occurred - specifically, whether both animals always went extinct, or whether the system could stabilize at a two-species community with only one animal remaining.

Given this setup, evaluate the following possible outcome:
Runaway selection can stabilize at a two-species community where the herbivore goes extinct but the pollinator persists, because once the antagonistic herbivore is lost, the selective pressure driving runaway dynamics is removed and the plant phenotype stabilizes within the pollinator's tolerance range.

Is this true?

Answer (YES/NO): YES